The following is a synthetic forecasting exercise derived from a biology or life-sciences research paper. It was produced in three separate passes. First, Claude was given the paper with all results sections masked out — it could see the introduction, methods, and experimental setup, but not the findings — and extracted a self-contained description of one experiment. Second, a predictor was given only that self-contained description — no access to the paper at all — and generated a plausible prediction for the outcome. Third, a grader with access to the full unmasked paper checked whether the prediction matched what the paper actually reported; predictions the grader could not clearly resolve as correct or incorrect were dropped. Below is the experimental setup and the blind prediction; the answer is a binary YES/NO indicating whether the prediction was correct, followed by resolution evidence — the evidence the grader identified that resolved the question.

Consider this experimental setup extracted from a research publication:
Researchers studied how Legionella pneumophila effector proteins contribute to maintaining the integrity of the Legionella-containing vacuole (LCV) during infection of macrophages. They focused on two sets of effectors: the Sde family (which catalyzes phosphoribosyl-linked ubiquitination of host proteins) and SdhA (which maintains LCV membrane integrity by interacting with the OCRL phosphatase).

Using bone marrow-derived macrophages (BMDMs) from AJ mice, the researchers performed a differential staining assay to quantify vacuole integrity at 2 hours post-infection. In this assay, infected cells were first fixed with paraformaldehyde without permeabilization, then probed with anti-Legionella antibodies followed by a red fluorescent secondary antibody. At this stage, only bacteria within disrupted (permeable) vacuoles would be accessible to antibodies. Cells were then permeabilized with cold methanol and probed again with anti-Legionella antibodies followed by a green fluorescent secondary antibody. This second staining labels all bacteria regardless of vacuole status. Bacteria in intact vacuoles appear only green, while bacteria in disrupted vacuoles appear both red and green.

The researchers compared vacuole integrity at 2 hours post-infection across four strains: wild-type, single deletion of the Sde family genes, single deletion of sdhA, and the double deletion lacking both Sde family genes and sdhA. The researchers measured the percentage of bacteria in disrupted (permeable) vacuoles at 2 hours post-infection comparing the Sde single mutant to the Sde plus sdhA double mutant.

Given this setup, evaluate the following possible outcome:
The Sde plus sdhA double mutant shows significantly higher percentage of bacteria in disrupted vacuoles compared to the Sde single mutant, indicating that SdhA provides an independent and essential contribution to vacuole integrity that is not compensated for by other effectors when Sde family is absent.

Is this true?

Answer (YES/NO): YES